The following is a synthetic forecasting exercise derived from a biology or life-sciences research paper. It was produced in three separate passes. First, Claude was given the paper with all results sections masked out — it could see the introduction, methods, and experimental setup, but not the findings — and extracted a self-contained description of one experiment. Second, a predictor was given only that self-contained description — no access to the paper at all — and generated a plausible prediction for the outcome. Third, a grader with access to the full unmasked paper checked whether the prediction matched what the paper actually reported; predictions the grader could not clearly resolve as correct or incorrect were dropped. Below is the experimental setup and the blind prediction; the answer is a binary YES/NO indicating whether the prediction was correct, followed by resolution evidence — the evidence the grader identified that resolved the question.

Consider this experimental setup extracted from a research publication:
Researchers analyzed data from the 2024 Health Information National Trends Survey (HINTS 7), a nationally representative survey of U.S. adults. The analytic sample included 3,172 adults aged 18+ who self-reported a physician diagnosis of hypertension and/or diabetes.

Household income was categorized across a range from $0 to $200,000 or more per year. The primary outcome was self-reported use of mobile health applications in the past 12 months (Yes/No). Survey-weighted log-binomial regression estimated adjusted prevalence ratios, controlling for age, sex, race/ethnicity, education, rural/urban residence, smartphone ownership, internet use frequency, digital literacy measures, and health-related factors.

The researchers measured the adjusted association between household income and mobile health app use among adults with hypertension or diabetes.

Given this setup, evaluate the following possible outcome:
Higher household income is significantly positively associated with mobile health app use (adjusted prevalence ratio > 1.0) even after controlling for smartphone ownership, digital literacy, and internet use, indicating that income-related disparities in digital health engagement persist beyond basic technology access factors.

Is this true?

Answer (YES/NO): YES